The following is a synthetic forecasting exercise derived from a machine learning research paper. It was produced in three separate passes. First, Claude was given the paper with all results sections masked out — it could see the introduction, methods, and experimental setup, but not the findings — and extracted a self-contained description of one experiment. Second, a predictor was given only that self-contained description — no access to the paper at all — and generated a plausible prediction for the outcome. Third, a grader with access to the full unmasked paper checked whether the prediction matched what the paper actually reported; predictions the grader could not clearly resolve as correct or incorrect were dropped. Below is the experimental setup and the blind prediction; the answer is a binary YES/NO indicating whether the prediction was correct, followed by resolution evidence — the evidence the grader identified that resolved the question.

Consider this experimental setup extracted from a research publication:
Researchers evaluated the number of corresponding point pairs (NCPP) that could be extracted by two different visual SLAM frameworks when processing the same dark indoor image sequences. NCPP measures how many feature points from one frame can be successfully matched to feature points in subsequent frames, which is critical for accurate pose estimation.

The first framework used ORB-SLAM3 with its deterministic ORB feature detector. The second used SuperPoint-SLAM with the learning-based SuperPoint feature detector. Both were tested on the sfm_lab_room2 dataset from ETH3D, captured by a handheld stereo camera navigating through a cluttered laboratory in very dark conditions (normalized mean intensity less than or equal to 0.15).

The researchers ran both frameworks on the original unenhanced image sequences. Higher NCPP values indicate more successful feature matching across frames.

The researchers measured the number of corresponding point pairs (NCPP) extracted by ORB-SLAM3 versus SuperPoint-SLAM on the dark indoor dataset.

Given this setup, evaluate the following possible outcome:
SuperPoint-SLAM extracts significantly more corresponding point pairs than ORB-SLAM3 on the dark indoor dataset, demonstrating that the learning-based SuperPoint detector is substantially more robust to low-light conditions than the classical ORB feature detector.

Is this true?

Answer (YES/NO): NO